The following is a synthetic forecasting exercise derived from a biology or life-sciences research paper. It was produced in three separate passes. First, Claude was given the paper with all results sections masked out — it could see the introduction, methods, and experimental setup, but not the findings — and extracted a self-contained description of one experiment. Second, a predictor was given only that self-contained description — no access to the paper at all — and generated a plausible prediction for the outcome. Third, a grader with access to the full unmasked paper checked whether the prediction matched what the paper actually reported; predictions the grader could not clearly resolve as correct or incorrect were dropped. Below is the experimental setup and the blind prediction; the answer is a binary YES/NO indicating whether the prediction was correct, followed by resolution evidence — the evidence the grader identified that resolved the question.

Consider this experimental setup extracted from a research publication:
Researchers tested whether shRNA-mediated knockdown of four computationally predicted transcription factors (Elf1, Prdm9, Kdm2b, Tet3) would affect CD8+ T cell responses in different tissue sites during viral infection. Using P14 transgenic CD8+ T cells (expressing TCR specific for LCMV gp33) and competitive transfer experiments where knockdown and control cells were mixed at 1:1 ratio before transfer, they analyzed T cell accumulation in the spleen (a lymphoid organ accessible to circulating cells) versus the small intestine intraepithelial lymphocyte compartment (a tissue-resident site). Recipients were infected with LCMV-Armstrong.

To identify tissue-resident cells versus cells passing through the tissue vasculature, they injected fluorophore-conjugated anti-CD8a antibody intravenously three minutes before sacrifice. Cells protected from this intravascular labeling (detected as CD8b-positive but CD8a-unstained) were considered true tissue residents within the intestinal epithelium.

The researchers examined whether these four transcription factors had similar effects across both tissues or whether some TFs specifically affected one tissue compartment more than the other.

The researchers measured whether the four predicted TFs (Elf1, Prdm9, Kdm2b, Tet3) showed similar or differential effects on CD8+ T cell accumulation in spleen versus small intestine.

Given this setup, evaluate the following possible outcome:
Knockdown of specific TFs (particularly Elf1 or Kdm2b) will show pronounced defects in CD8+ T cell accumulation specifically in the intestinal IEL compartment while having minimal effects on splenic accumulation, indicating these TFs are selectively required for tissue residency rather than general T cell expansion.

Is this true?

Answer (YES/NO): NO